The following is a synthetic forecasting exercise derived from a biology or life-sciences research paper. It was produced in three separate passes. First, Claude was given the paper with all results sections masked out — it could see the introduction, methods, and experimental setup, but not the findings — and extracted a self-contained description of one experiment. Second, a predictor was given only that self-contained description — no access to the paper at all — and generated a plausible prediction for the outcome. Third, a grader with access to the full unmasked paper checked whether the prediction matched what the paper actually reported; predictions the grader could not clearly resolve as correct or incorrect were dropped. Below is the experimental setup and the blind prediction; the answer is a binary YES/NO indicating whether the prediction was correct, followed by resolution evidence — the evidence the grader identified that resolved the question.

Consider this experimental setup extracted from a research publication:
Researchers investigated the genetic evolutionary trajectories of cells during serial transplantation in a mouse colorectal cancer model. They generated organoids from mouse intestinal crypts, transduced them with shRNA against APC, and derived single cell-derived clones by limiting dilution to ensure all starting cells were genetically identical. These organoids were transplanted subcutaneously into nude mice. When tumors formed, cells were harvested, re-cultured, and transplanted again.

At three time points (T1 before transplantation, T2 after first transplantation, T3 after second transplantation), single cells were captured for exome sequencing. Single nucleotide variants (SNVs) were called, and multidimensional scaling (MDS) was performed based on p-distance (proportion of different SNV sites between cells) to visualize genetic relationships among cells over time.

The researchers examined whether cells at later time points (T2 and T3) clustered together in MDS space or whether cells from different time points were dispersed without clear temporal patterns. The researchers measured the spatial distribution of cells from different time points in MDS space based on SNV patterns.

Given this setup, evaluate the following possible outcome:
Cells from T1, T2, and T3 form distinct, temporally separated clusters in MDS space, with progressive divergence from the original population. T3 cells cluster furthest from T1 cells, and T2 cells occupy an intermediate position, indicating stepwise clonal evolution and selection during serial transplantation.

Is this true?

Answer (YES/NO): NO